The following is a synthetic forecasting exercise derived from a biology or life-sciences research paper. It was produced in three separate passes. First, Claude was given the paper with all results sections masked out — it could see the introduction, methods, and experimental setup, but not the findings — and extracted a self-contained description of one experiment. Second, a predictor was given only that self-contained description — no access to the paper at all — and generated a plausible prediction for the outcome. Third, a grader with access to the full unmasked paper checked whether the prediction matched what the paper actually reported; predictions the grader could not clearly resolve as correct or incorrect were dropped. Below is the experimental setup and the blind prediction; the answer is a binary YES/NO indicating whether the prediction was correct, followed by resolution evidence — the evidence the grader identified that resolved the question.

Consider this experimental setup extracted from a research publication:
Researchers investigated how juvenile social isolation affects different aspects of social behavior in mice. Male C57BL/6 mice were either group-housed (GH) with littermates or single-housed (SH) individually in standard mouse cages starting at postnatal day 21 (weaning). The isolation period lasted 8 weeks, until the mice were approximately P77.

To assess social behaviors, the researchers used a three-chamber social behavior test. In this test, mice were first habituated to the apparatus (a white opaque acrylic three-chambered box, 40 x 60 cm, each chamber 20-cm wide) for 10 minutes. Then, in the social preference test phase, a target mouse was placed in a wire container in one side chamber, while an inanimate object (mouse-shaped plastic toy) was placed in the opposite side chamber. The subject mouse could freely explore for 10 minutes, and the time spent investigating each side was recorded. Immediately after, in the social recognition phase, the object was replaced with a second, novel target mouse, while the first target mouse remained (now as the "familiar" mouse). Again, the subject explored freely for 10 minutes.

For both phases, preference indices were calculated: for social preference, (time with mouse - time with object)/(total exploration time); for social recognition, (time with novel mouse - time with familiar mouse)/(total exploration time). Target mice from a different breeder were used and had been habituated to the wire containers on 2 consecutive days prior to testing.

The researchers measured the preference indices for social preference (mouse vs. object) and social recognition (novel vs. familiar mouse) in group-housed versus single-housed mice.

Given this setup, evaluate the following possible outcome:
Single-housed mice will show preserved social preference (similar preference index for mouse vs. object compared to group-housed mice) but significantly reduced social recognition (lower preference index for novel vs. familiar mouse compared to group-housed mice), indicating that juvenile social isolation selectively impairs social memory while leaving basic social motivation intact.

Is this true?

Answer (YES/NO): YES